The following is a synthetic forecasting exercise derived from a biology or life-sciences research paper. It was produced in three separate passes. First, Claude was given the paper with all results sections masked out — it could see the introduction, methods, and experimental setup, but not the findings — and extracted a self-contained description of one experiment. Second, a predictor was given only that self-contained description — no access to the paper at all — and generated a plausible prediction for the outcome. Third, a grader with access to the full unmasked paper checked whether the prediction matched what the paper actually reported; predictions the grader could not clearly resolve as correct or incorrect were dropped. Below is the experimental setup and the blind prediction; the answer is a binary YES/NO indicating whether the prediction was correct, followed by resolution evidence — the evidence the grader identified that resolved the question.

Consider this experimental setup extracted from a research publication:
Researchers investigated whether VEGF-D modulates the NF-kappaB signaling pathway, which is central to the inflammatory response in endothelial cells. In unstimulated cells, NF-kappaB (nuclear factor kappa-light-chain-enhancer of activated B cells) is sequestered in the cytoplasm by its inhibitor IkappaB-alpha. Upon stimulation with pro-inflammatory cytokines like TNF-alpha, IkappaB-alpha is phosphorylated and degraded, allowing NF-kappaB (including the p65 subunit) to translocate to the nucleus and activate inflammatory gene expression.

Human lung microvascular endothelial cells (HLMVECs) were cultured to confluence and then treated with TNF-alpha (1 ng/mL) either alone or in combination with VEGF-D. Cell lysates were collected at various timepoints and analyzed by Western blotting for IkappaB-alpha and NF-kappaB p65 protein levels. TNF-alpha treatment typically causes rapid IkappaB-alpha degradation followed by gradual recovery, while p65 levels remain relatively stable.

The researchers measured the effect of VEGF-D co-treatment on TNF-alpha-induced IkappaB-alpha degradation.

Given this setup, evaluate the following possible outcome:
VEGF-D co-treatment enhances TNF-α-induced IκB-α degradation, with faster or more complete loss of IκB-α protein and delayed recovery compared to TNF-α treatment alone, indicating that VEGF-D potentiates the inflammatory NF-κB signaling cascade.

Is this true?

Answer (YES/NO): NO